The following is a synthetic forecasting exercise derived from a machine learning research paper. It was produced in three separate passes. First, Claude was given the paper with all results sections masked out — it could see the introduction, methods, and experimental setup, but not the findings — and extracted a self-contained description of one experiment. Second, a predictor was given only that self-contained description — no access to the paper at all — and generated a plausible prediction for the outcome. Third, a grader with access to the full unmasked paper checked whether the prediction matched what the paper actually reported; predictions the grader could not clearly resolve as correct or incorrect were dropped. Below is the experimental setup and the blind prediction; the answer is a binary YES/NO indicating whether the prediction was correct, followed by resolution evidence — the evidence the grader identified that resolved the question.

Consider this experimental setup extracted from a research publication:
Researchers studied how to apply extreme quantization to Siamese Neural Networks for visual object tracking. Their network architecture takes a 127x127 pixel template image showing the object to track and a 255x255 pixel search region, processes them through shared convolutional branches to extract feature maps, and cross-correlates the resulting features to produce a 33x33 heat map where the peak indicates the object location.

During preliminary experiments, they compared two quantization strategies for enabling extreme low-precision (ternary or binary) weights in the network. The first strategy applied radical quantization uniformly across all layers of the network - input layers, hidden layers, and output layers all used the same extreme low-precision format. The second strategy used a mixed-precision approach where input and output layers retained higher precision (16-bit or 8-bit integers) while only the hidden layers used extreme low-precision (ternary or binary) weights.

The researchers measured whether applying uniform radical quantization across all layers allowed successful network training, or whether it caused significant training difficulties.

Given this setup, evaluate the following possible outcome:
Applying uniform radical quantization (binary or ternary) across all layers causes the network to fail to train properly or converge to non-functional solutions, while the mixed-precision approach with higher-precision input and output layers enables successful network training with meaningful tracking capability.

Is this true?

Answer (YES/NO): YES